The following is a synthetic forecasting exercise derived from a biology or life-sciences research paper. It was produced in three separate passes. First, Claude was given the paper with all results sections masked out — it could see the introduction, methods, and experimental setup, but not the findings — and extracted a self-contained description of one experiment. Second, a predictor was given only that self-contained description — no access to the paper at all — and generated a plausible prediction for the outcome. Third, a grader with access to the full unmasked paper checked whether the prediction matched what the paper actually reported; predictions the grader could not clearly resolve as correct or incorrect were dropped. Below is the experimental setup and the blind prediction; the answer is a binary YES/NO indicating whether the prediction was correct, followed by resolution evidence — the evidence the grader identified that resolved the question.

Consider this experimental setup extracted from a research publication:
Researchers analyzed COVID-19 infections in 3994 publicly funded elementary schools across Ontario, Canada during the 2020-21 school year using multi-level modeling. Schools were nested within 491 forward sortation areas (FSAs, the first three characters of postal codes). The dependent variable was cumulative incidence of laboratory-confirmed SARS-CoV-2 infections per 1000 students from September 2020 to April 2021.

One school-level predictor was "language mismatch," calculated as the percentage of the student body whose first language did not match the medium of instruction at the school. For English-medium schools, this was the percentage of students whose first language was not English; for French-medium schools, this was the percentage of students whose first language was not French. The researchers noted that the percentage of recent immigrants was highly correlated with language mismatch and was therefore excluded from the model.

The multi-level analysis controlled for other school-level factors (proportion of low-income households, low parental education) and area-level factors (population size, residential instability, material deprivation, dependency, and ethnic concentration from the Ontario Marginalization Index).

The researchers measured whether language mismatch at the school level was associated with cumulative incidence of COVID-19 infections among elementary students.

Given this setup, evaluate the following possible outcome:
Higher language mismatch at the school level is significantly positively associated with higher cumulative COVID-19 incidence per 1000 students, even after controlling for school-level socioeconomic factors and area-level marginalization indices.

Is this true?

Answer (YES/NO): NO